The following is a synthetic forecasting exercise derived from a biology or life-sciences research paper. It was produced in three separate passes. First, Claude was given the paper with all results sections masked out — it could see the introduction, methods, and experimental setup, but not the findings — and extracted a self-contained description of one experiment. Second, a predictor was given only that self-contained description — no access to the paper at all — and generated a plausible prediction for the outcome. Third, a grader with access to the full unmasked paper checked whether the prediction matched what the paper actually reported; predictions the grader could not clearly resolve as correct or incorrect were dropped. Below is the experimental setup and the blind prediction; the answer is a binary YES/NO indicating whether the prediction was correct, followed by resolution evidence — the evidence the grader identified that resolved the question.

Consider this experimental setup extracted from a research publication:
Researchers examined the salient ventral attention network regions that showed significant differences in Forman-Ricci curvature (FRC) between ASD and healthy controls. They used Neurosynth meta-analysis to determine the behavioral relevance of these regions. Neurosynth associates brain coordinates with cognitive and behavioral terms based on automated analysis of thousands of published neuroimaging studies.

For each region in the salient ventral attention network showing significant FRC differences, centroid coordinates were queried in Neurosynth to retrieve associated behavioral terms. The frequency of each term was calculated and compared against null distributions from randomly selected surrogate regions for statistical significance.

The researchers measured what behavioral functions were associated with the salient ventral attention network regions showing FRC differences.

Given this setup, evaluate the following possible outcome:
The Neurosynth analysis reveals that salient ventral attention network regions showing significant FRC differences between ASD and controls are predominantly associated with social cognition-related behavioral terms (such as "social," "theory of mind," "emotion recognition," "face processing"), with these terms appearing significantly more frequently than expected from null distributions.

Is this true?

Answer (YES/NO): NO